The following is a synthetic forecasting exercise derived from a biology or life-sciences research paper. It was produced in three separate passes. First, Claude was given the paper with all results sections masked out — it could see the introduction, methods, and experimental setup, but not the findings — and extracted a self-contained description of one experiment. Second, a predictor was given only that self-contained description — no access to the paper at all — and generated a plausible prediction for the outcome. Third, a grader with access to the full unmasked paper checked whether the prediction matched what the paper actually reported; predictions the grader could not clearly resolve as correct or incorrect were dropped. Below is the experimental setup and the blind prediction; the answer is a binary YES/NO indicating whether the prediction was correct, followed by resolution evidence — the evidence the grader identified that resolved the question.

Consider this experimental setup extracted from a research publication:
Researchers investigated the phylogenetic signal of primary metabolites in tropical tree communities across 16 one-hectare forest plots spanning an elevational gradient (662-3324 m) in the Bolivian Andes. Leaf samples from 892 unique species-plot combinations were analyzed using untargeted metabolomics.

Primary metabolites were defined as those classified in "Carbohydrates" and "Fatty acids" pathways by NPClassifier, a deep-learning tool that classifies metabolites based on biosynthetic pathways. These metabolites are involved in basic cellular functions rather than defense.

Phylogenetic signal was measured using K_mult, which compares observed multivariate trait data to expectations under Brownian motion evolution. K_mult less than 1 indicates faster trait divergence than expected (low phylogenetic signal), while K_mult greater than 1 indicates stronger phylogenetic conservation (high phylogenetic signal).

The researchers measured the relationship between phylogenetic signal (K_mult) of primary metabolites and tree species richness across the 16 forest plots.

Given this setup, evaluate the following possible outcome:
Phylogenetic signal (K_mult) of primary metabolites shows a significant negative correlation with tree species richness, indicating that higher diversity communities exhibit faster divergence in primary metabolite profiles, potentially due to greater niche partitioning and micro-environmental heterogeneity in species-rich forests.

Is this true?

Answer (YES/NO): YES